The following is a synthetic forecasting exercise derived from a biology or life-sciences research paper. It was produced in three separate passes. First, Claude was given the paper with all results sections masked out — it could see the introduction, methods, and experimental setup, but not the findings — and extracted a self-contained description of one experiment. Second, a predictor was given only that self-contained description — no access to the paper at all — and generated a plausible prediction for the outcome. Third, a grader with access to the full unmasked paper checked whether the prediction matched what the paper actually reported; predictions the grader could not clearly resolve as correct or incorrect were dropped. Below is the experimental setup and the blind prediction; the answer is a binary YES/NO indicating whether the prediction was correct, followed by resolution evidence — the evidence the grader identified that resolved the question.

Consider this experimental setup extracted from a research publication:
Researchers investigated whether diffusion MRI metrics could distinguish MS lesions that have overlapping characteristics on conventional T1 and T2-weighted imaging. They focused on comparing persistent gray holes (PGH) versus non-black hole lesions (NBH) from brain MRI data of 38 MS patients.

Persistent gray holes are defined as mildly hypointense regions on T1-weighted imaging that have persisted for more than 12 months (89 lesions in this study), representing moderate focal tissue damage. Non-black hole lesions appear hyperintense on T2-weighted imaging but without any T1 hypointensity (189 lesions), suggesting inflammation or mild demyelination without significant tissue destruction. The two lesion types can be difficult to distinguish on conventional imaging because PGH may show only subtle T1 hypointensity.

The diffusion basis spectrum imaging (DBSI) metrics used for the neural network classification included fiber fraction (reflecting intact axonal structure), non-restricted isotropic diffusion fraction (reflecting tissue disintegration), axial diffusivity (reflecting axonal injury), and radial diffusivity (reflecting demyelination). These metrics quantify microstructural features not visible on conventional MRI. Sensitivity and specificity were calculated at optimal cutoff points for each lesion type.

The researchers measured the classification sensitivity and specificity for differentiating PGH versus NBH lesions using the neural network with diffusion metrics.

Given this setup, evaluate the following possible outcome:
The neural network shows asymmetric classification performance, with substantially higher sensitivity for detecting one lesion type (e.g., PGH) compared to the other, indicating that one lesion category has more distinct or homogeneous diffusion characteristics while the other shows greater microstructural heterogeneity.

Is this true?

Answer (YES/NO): NO